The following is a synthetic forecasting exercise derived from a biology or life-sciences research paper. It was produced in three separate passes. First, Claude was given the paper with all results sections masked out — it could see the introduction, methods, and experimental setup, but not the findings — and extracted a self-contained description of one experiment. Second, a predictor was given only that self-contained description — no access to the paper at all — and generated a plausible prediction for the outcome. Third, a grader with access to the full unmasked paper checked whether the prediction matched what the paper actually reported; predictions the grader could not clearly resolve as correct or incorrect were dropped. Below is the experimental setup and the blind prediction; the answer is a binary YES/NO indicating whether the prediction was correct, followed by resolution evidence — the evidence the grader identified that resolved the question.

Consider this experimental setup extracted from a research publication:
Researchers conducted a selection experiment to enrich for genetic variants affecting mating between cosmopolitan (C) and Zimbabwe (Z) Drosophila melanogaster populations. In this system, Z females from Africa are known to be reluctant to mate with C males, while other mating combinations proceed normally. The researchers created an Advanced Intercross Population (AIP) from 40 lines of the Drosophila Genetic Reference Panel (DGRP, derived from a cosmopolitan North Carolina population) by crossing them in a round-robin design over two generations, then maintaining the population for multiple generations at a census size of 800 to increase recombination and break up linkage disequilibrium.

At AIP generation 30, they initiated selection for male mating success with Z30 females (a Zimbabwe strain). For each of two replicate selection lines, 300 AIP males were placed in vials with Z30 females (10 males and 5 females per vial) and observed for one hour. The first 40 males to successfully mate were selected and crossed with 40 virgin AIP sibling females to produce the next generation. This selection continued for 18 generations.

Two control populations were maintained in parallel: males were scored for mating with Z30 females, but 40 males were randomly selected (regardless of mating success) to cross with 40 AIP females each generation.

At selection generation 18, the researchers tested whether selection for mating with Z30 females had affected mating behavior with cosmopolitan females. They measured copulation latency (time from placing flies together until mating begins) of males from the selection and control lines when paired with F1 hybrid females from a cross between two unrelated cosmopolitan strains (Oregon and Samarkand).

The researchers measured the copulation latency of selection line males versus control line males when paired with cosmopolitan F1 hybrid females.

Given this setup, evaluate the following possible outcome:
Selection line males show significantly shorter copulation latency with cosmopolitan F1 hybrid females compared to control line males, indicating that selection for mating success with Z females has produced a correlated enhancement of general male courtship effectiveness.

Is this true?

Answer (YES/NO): NO